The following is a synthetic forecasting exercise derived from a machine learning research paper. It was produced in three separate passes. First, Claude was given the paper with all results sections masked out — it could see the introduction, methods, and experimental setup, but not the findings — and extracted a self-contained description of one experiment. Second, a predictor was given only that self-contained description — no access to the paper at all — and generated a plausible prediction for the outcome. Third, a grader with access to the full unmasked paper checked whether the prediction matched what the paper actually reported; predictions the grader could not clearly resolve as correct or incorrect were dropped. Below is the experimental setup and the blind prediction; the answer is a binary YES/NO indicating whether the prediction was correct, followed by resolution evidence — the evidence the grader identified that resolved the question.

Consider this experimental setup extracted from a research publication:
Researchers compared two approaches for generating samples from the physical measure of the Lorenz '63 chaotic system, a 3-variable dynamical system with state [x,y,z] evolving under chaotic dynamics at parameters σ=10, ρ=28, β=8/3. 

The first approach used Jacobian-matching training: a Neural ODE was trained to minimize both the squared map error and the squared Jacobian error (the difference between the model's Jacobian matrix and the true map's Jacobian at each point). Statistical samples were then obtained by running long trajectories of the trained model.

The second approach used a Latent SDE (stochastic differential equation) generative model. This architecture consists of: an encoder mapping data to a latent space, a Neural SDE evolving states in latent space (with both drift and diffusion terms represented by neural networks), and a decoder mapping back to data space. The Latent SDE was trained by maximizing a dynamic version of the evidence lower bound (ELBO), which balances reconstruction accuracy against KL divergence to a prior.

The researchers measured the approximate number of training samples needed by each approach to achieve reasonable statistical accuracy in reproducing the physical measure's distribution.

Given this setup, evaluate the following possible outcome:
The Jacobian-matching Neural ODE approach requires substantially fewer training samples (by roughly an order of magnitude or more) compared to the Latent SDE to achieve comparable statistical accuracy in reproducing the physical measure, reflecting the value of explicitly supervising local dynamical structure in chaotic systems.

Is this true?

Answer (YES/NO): YES